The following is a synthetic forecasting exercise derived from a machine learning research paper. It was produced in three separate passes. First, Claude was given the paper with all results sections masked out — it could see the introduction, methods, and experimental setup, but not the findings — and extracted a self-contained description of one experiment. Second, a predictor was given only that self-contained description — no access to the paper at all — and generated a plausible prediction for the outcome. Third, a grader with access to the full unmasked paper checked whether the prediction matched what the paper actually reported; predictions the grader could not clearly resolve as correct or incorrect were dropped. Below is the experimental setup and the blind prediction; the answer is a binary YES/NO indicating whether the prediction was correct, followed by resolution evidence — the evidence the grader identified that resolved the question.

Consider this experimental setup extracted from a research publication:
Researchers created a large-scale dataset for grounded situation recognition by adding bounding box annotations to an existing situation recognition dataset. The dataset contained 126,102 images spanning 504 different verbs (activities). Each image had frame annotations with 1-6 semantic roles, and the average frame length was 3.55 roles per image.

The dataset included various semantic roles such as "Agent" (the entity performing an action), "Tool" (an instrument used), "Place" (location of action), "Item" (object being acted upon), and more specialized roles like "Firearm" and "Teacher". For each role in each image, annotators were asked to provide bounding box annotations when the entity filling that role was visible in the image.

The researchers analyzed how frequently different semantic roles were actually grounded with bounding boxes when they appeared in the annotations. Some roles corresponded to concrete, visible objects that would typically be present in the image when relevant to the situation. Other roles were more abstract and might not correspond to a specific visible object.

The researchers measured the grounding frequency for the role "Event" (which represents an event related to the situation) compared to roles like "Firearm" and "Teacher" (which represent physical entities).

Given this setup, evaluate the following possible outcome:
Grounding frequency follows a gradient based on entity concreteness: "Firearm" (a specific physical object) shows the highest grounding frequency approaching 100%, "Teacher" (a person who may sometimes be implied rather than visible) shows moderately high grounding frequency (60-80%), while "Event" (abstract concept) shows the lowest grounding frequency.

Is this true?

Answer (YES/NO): NO